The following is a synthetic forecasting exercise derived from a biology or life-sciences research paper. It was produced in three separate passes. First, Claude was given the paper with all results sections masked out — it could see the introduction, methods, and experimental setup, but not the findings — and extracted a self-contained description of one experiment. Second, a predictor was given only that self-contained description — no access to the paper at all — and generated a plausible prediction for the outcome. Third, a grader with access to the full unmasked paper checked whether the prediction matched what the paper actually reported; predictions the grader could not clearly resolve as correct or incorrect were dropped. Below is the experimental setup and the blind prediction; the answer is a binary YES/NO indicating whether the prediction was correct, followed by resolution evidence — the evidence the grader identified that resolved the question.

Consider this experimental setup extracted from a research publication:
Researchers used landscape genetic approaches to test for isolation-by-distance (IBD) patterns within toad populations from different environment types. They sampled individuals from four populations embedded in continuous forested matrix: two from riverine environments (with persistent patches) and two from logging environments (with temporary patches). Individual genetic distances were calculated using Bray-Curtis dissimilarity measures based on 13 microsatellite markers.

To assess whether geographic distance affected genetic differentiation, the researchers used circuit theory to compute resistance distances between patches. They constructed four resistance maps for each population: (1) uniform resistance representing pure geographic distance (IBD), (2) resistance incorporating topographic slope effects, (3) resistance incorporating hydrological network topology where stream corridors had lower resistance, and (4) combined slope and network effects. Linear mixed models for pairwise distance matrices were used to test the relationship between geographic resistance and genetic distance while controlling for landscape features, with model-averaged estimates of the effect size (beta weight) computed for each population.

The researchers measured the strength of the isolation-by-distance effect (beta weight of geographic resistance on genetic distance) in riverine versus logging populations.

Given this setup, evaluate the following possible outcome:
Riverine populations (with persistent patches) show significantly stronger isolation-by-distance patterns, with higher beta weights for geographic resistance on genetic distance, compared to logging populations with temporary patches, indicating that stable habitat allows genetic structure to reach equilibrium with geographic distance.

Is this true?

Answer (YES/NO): YES